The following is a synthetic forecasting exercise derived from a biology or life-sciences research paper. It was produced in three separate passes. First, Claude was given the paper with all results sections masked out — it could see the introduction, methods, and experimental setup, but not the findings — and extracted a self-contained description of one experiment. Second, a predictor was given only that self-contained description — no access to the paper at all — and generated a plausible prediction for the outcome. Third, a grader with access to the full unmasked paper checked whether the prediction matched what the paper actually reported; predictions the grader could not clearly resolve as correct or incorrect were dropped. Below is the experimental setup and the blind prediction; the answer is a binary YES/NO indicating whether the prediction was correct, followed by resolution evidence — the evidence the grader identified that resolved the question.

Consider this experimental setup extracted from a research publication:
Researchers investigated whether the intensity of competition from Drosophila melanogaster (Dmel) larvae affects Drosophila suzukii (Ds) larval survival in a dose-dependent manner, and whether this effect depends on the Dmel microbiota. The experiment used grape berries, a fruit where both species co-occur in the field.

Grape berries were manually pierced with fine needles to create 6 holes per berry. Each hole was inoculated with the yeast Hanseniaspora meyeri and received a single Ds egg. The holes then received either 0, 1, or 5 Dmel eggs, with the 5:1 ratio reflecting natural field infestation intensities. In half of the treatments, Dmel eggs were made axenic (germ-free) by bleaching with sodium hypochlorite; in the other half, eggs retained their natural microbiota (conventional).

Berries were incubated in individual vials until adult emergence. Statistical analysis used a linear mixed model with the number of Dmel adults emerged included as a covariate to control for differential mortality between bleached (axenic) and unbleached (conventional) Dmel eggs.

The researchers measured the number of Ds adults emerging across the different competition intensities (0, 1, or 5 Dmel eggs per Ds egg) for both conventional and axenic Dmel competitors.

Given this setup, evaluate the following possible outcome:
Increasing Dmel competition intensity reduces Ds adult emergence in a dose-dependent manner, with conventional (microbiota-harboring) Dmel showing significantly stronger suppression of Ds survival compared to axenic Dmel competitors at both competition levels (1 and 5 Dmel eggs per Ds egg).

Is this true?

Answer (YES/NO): NO